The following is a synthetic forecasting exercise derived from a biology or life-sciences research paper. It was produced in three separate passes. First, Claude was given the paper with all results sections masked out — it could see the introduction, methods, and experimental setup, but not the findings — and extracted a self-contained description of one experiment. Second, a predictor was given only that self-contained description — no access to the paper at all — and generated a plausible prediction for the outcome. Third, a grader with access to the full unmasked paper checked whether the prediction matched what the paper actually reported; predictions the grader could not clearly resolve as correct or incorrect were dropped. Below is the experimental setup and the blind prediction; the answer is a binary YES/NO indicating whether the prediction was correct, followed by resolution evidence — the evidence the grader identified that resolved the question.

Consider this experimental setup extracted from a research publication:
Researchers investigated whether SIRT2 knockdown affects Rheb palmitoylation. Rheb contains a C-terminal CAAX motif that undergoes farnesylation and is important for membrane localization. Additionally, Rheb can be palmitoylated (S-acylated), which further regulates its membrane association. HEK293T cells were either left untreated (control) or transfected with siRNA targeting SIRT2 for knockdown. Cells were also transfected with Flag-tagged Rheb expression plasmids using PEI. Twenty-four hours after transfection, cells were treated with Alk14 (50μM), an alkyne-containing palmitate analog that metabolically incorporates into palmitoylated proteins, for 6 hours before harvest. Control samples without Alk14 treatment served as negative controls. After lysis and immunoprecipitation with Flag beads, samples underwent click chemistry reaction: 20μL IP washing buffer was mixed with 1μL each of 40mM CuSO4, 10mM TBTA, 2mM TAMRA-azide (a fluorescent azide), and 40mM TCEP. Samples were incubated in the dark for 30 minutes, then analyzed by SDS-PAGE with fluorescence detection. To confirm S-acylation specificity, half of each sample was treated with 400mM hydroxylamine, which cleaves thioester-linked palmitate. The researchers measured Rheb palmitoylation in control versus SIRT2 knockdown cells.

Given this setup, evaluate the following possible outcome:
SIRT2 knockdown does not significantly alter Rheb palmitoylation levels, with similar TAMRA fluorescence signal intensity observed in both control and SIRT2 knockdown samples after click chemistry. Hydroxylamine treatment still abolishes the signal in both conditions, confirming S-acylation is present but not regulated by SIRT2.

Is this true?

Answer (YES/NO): NO